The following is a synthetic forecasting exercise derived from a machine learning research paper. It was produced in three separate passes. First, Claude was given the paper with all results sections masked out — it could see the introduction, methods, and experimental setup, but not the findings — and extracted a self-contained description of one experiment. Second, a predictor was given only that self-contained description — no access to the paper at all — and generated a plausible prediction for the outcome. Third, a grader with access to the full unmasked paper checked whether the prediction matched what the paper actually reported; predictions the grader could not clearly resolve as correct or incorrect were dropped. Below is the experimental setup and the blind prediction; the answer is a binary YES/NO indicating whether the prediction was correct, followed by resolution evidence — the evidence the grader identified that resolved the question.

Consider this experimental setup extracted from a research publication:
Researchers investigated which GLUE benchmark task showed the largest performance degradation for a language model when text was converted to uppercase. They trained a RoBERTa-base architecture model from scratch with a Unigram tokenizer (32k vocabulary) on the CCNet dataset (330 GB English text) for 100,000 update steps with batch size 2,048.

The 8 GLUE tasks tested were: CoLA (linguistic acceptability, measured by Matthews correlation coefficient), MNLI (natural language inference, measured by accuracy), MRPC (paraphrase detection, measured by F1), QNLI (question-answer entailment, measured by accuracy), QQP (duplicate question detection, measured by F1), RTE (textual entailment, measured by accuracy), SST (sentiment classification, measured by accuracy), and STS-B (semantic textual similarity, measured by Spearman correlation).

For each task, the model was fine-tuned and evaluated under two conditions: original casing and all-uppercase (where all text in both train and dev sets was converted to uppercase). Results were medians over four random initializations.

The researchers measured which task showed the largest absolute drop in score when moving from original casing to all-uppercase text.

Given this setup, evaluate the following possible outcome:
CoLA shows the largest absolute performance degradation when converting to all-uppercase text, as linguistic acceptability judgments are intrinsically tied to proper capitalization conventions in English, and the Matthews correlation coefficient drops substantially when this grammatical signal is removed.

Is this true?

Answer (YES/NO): YES